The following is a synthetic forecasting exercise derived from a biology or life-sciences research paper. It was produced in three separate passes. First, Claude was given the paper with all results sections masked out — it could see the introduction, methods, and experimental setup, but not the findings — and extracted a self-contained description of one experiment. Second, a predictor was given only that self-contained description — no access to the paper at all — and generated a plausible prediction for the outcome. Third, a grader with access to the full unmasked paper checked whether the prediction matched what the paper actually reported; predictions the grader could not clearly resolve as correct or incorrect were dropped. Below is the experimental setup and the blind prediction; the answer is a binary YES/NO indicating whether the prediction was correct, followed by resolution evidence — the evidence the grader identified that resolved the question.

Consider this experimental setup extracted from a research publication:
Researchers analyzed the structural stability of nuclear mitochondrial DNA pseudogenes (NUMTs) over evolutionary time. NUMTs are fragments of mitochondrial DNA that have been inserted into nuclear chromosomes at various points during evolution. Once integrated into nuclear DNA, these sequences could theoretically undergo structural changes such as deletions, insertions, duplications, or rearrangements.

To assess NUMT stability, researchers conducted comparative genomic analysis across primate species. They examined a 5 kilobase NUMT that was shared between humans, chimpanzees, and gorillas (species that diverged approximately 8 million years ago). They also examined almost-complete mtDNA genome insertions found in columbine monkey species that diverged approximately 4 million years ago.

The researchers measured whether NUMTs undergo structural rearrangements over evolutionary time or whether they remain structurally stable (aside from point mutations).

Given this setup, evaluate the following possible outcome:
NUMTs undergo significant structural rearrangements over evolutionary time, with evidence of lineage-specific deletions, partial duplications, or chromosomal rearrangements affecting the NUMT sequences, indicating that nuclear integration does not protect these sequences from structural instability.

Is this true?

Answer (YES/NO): NO